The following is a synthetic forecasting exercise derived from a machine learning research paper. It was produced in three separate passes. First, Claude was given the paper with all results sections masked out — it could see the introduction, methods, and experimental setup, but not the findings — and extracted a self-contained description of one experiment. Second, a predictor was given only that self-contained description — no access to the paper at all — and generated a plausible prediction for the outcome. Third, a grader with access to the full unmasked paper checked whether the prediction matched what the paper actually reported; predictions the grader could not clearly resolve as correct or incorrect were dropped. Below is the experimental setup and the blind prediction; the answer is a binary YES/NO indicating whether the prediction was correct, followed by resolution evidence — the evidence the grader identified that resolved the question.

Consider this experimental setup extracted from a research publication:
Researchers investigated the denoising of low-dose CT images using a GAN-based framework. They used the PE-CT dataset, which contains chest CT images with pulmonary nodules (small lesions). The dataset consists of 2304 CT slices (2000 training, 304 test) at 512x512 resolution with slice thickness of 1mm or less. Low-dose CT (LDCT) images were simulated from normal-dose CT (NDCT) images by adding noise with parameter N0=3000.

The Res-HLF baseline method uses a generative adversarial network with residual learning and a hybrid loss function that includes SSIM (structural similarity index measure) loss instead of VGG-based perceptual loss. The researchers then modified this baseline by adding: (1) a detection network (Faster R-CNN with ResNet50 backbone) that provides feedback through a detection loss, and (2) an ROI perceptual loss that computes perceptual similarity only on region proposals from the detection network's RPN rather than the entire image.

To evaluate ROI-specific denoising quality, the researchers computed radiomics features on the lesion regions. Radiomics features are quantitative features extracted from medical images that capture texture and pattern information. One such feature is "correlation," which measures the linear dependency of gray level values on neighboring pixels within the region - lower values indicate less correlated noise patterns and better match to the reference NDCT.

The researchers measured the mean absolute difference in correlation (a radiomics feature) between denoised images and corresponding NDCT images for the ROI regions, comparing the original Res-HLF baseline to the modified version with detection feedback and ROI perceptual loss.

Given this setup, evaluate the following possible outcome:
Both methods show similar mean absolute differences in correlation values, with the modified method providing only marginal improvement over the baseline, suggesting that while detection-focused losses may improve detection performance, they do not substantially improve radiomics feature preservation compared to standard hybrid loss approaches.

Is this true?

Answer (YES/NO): NO